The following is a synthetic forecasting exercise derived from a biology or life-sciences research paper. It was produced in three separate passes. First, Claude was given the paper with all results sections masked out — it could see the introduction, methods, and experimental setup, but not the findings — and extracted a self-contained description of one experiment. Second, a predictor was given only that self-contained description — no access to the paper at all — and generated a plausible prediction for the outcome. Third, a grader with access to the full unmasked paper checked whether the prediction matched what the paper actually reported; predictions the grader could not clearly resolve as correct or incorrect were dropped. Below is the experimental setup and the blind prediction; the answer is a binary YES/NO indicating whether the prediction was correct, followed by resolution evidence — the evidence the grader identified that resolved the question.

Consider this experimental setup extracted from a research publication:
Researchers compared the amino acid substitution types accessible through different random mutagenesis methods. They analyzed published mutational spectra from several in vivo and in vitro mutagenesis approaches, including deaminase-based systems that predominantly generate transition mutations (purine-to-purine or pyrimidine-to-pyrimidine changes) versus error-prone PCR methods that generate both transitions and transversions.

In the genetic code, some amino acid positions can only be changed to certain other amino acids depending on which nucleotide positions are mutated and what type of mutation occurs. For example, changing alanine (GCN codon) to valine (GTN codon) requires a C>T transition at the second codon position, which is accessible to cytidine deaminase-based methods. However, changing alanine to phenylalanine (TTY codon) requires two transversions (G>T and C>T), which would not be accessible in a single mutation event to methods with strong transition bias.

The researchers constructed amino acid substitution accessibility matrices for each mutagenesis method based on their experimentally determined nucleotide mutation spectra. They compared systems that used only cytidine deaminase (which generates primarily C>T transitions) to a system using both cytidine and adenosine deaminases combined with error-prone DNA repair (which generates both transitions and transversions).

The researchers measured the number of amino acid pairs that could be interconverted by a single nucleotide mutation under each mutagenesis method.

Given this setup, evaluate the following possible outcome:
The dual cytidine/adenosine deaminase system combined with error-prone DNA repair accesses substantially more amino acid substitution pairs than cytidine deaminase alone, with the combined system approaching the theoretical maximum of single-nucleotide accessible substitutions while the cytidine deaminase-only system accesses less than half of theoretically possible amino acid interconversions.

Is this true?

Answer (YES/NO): NO